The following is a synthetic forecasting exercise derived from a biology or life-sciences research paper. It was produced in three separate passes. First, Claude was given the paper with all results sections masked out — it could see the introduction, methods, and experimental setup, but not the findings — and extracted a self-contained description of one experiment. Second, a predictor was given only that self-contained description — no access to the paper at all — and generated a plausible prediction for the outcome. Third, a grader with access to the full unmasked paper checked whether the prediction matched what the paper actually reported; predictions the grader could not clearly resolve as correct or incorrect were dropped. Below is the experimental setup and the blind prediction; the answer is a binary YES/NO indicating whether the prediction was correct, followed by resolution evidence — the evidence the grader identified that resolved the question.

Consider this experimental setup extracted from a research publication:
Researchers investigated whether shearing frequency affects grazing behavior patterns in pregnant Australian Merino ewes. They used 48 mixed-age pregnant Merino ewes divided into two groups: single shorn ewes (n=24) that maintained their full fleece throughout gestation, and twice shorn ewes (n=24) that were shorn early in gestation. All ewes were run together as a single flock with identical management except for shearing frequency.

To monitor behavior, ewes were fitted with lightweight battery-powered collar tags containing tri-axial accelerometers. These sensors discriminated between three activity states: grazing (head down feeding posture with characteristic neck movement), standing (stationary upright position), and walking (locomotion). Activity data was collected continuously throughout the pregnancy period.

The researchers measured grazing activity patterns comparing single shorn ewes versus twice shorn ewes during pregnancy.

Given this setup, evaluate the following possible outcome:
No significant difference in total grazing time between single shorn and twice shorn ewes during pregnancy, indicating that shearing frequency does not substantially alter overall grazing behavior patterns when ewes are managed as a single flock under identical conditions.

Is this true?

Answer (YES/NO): NO